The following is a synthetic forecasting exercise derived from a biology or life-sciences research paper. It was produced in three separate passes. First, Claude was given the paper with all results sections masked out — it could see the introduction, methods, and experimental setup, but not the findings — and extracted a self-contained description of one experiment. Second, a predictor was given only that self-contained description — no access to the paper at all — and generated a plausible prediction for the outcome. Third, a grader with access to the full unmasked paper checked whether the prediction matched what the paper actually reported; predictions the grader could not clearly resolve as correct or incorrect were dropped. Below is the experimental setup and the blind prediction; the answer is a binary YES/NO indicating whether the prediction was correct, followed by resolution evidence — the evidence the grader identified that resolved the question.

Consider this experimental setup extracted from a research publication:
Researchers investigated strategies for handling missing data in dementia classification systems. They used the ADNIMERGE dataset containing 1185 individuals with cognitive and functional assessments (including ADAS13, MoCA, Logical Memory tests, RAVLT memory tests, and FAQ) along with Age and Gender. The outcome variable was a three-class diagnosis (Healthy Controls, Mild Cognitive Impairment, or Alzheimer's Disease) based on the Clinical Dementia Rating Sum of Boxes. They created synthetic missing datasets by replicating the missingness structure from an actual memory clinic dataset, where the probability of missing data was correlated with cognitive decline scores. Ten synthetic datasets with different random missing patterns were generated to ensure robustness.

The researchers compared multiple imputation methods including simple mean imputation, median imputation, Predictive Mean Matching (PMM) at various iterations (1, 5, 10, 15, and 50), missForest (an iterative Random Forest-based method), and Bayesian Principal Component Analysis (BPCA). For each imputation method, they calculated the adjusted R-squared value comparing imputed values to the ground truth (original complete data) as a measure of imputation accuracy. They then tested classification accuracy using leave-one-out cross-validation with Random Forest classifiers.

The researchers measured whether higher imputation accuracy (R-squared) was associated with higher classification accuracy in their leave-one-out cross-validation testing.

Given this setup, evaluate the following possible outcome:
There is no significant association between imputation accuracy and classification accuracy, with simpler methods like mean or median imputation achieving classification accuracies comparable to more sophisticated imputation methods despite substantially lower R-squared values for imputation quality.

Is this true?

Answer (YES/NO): YES